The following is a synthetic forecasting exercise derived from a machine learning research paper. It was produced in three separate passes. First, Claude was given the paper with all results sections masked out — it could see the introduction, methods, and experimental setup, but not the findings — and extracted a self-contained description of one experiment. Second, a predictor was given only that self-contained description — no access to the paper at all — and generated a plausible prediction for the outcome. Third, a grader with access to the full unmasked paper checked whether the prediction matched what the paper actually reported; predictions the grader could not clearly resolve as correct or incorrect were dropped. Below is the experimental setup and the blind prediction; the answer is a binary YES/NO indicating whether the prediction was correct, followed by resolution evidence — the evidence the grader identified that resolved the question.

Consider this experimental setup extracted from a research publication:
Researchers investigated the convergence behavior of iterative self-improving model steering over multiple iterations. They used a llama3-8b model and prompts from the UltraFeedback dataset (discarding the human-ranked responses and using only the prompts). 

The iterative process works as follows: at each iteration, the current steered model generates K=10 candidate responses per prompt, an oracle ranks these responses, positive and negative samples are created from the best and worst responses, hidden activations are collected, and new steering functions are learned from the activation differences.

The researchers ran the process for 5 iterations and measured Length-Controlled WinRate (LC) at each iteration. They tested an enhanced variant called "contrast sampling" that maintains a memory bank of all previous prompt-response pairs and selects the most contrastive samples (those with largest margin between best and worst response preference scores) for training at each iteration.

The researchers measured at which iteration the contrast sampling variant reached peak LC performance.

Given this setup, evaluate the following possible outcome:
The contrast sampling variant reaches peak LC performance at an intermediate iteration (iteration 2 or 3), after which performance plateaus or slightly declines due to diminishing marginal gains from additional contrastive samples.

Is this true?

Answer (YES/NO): NO